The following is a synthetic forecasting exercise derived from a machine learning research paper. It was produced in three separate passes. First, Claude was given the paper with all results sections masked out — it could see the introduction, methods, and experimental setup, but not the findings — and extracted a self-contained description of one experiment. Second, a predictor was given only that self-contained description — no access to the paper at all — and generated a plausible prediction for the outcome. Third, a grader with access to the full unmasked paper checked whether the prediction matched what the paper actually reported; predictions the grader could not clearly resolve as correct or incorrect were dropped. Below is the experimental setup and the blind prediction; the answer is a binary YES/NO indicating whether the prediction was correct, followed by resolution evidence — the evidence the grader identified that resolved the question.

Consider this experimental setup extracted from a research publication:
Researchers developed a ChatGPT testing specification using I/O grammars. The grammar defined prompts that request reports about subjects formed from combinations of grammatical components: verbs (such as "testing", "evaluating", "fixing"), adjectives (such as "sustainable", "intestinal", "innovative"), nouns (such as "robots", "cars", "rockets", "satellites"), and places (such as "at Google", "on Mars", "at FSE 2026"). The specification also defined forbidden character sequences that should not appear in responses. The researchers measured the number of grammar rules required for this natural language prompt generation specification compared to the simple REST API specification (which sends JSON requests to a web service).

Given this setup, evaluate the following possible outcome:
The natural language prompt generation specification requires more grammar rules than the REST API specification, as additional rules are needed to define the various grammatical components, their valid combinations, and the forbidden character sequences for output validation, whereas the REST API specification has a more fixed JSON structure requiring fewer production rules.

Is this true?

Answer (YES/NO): YES